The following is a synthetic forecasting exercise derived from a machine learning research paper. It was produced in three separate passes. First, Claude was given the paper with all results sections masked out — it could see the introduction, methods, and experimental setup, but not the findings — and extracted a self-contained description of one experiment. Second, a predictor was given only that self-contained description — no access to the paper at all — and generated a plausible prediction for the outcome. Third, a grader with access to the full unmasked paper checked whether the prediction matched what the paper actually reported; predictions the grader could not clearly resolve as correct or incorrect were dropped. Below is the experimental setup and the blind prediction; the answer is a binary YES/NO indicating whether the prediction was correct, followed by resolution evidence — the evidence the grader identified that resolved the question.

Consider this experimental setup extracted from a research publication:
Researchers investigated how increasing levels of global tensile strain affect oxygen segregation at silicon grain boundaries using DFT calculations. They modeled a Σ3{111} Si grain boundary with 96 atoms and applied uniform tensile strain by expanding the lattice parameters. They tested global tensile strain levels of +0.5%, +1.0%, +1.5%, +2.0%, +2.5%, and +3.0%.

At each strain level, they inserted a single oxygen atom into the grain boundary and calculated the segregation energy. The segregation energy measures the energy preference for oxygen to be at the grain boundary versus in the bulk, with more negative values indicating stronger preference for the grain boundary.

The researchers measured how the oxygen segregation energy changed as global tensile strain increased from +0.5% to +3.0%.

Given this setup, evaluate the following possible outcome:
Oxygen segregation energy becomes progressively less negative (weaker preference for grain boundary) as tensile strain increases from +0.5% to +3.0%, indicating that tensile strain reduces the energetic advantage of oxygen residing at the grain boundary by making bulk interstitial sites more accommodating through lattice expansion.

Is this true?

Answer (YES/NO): NO